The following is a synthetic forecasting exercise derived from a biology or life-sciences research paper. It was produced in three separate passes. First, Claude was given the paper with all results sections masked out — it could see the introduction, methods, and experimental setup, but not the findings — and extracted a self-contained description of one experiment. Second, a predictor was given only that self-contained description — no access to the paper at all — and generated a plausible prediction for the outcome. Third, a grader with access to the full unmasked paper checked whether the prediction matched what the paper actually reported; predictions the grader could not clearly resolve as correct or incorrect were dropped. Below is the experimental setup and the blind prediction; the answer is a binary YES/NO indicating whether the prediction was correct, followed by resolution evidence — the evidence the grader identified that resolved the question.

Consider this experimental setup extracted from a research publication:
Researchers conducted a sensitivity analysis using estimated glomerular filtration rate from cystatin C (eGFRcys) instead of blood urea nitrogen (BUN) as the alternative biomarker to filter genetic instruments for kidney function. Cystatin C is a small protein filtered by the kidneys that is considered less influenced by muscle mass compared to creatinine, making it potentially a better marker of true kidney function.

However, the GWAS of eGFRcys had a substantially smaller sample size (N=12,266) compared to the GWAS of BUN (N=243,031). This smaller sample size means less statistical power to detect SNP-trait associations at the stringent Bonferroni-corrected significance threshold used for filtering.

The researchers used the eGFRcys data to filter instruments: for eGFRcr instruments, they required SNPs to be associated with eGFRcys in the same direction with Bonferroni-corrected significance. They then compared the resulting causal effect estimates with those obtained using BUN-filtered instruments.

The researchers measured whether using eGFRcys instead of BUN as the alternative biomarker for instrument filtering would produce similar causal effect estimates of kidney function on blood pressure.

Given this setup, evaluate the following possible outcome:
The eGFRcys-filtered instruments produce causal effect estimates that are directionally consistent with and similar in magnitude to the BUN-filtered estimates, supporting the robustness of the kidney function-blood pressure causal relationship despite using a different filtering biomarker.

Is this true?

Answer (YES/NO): YES